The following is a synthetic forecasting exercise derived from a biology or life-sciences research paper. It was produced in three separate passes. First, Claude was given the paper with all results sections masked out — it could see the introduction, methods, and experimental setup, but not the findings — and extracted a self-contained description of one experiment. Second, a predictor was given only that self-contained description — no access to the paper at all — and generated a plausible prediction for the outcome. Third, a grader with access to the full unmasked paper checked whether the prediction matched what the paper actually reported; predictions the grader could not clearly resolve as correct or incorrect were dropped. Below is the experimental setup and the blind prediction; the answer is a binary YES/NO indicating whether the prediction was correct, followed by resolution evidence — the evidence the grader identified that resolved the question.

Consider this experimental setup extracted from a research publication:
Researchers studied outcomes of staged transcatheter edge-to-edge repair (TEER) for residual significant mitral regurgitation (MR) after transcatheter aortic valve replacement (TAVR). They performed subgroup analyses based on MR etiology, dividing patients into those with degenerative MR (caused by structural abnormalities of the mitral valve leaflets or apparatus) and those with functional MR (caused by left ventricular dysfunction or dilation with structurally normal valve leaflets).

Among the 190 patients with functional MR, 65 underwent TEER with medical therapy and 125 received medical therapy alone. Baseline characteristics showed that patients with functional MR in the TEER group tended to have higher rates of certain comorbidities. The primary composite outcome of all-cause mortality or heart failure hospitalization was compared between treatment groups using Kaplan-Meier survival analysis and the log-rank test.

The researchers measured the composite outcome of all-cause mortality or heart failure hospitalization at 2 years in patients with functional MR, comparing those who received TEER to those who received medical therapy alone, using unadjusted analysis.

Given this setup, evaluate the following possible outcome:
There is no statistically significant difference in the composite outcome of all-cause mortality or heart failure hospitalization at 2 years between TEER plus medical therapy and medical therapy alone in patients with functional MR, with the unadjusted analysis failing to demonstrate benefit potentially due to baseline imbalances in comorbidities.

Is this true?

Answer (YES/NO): YES